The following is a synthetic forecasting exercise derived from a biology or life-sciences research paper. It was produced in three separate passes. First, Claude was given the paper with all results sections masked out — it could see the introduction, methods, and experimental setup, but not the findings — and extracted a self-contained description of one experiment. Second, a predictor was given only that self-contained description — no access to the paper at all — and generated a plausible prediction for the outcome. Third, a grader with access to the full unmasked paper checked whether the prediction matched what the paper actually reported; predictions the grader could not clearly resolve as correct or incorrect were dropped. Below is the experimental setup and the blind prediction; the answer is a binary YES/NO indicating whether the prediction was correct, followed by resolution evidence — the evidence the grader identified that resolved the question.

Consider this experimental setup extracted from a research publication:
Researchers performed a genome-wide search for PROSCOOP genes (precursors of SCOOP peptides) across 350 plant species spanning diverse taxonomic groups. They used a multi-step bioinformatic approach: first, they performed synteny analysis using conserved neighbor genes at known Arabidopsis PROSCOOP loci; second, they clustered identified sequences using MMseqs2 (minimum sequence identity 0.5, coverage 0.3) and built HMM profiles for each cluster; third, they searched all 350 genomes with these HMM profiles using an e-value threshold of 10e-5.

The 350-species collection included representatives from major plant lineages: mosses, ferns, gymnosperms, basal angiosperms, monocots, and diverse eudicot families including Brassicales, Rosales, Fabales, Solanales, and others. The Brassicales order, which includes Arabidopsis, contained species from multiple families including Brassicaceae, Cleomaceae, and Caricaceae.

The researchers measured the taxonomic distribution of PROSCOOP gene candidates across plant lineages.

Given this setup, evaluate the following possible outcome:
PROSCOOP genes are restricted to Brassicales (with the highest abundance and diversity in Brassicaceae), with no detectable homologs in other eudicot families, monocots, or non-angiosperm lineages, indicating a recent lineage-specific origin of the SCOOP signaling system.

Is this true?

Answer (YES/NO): YES